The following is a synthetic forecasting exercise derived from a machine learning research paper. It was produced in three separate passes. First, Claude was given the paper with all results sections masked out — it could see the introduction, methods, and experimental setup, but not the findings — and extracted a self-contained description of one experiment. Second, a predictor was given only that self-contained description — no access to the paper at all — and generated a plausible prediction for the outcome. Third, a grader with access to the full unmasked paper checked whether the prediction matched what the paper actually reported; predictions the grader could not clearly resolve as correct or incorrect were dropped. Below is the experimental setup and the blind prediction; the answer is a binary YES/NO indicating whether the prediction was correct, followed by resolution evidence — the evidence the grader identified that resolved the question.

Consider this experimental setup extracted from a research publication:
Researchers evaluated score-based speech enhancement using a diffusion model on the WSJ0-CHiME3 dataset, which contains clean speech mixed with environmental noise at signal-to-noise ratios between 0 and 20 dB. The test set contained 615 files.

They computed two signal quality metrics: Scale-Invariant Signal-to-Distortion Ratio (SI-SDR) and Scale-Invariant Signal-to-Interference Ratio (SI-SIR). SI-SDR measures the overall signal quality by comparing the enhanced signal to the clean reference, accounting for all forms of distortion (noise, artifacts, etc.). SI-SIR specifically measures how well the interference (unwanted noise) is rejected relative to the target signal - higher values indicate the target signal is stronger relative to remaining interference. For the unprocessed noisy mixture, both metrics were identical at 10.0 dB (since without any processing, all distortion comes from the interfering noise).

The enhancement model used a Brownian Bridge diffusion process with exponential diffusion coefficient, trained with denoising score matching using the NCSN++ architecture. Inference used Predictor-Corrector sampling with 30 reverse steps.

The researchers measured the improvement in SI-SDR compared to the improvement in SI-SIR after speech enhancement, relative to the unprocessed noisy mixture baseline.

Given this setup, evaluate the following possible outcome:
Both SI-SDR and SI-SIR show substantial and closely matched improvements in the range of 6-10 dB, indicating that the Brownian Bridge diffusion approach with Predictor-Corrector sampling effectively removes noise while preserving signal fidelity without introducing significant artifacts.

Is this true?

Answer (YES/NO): NO